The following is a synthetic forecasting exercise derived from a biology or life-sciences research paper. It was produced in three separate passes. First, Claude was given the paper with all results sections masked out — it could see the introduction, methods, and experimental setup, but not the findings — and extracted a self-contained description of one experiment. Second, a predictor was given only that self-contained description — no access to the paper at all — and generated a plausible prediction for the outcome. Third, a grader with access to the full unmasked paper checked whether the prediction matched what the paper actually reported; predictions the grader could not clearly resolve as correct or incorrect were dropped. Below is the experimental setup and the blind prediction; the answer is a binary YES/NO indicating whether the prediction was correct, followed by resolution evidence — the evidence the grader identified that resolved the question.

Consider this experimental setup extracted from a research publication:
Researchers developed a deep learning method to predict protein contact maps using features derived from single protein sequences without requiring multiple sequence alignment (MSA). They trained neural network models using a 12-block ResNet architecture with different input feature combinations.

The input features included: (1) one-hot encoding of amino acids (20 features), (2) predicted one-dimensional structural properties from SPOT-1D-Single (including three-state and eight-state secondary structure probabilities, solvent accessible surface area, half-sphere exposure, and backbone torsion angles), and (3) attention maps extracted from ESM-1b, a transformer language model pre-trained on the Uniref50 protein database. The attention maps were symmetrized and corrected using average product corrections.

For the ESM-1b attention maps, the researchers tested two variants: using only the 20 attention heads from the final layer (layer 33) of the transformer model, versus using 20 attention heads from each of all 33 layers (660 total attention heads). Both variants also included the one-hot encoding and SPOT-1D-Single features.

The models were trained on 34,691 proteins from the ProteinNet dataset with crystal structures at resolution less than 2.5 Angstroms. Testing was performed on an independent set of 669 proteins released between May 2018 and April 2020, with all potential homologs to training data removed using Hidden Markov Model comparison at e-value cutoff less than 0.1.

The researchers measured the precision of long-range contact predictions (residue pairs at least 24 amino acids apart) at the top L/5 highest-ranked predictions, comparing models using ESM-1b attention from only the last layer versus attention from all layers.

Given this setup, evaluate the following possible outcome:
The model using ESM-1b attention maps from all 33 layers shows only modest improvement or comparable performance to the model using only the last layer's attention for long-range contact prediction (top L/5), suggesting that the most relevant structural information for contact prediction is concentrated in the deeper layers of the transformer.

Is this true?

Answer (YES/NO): YES